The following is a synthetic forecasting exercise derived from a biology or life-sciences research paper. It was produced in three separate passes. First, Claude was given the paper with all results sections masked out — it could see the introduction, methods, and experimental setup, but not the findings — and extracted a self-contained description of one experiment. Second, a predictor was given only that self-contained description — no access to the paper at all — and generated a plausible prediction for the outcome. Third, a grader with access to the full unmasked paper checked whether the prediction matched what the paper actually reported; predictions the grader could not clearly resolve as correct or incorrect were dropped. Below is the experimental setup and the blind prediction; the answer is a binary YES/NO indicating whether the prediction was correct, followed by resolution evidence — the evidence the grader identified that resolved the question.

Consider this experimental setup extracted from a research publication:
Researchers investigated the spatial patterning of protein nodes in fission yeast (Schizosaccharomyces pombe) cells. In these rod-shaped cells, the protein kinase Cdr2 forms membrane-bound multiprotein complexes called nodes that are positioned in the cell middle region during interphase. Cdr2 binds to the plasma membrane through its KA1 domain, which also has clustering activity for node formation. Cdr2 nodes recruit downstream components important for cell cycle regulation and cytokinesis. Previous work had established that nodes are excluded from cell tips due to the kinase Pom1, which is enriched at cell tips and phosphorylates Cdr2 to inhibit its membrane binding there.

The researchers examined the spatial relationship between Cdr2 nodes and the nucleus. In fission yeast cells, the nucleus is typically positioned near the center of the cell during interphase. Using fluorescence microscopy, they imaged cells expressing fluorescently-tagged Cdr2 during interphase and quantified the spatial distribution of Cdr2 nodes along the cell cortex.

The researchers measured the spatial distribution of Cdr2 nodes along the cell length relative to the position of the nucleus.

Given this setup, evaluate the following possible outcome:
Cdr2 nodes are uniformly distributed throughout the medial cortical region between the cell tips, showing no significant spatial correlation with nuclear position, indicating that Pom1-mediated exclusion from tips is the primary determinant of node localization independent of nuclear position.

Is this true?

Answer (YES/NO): NO